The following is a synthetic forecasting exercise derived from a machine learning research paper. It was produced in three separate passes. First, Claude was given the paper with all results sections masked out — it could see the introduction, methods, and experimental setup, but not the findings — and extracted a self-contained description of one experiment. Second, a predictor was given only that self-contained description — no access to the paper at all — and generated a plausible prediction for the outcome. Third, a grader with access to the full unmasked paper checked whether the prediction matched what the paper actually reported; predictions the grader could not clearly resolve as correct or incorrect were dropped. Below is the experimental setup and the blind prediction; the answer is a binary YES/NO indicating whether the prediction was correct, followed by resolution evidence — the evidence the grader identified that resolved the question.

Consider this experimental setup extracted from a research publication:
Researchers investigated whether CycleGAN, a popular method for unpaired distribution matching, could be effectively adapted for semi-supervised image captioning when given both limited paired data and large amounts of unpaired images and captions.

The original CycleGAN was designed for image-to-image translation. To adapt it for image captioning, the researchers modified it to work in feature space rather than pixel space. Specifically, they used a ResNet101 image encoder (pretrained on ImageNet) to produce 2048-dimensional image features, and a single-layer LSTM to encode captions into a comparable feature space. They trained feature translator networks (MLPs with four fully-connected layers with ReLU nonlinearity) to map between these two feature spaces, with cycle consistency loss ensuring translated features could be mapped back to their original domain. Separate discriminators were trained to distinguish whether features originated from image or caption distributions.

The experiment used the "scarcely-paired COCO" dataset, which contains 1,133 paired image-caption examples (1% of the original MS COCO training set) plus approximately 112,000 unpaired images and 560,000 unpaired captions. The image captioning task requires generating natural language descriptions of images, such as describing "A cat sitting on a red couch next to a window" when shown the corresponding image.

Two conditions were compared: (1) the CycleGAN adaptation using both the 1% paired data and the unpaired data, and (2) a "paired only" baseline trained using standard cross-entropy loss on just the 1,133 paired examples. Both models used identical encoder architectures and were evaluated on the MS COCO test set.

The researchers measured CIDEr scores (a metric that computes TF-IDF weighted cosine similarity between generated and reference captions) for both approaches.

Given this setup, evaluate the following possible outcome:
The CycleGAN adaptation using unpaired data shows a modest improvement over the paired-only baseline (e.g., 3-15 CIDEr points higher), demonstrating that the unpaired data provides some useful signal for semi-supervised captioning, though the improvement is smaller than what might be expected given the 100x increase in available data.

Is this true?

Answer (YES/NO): NO